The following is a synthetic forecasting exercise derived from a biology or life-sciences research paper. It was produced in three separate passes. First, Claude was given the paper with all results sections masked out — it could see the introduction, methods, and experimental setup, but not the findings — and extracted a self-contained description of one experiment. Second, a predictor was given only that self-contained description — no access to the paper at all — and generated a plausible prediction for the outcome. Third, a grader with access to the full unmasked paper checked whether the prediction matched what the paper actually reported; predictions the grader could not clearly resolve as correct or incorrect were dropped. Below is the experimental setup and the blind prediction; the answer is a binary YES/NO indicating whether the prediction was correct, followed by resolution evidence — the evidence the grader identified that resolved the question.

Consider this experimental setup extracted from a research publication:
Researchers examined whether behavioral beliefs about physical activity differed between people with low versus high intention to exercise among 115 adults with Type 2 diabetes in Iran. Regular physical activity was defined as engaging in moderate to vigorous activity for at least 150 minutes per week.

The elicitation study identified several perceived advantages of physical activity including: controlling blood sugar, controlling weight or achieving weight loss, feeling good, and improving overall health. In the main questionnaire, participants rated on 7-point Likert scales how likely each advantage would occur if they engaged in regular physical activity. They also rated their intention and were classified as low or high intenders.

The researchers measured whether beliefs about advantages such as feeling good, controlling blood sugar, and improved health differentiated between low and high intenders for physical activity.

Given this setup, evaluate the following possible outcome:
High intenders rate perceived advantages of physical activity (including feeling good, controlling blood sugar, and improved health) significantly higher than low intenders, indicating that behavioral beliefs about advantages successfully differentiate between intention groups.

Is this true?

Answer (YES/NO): YES